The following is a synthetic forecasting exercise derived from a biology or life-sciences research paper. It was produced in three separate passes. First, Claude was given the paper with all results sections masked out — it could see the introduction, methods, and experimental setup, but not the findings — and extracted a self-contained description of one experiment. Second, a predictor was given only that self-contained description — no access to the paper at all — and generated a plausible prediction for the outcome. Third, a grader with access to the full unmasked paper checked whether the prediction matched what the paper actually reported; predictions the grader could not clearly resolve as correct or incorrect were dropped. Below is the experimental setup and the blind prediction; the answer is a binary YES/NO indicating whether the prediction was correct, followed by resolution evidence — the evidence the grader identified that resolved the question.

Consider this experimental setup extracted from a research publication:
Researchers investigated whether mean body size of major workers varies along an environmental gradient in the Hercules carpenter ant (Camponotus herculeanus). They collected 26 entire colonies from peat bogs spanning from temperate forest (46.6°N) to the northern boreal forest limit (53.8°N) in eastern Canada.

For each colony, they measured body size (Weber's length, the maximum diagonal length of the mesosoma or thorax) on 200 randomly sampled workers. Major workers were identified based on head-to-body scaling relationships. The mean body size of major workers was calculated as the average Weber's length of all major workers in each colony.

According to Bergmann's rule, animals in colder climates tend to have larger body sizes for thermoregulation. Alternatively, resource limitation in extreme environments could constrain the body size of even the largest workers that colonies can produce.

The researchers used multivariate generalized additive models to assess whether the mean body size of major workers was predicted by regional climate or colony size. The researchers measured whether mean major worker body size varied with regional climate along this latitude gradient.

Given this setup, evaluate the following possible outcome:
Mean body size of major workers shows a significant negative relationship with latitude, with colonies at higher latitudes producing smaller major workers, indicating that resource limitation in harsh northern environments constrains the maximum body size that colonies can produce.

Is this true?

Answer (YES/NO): NO